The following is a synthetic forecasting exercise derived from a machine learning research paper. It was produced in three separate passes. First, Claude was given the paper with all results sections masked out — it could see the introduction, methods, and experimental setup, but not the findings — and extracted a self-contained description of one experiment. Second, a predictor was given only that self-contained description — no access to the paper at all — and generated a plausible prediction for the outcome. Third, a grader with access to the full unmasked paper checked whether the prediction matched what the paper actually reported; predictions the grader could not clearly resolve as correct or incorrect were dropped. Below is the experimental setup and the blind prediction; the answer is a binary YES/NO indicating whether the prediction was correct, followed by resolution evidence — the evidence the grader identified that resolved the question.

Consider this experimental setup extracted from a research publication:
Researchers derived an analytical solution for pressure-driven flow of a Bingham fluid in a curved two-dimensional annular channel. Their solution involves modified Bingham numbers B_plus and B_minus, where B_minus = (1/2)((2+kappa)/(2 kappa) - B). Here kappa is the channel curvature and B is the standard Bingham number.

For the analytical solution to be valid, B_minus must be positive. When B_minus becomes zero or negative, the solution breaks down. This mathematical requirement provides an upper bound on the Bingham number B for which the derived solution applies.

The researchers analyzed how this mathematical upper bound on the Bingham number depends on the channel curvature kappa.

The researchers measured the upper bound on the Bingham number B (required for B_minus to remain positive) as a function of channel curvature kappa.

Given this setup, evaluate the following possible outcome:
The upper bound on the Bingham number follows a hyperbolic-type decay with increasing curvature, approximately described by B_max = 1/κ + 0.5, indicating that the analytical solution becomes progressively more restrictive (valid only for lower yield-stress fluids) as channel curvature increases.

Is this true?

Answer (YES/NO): YES